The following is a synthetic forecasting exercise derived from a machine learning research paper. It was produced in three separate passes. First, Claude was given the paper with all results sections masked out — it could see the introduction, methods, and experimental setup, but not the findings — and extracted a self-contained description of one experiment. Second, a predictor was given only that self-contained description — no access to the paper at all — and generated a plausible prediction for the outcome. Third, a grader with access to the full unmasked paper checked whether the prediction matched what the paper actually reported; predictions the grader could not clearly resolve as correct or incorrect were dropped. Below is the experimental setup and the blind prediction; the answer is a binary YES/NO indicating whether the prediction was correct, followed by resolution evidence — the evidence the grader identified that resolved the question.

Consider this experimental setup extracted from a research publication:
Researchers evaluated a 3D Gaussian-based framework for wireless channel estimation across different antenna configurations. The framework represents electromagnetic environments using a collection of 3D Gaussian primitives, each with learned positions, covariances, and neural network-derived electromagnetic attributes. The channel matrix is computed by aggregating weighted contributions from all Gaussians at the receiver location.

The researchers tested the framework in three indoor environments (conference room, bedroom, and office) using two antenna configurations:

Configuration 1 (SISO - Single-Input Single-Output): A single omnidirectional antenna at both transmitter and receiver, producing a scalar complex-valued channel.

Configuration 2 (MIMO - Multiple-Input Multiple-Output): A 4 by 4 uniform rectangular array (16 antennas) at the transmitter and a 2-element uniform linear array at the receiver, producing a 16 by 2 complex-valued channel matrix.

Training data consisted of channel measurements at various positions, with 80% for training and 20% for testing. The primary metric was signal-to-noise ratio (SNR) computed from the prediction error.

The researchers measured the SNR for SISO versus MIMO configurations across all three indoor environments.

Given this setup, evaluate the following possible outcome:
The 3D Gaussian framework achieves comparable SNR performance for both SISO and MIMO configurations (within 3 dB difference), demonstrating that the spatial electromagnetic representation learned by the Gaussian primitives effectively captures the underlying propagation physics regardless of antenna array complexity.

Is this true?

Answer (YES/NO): YES